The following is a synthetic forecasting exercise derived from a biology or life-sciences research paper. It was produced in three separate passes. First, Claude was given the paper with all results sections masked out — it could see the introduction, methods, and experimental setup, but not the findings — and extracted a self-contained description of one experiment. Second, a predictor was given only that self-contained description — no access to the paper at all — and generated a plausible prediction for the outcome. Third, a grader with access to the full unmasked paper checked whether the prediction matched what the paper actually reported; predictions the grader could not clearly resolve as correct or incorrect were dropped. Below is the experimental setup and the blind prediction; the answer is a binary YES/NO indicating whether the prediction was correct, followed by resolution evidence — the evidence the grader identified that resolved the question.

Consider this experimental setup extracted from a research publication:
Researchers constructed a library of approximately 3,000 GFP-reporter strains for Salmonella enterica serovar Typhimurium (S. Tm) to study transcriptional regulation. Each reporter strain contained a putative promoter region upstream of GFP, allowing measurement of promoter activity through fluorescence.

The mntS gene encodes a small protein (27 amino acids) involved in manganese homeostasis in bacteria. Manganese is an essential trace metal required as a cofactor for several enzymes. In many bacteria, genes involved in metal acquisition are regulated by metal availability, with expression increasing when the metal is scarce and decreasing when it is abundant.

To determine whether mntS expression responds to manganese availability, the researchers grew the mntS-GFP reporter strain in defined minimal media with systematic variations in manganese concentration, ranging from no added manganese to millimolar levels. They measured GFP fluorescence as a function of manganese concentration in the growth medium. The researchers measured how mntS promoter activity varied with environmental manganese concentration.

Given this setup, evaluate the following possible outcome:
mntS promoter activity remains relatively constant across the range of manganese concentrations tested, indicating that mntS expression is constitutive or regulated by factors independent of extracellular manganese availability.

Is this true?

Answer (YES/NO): NO